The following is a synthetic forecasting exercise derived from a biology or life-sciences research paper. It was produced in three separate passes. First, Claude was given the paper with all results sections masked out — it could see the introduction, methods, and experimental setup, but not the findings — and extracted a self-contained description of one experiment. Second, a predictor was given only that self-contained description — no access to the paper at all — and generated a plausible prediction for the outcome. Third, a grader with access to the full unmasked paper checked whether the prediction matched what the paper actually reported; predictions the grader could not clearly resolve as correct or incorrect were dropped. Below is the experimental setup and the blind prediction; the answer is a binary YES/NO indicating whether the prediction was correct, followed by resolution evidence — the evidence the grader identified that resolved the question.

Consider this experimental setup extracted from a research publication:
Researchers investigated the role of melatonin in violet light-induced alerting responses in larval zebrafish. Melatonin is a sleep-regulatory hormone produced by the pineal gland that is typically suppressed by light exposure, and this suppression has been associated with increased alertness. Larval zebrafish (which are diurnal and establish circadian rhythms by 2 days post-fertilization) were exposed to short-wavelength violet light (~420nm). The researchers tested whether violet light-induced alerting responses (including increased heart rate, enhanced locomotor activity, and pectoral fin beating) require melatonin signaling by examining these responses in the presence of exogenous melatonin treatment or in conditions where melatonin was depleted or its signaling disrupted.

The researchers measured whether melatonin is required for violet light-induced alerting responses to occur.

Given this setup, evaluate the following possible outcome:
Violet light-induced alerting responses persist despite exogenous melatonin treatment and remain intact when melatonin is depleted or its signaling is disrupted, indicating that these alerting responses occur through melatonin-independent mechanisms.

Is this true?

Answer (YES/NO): YES